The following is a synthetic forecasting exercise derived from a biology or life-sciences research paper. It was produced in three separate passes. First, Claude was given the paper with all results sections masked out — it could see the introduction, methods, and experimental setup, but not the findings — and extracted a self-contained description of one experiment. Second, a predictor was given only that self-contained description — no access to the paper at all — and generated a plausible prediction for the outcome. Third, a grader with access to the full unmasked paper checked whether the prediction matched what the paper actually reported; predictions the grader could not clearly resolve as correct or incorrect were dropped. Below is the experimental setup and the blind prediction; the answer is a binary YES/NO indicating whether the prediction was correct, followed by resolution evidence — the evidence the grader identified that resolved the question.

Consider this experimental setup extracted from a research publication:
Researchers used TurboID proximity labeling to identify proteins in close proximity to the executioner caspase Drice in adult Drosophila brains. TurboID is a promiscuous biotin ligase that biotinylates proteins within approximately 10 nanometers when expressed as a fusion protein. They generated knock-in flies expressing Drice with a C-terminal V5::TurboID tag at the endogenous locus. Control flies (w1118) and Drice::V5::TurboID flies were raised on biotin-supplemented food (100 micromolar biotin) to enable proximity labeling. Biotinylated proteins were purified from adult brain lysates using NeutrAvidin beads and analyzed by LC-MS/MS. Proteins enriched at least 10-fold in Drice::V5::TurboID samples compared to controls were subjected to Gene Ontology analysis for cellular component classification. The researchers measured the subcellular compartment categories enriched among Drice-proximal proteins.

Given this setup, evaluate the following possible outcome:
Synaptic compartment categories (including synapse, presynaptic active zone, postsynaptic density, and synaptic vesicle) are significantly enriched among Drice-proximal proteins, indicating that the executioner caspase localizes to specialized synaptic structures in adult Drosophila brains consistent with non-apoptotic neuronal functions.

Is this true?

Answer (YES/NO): NO